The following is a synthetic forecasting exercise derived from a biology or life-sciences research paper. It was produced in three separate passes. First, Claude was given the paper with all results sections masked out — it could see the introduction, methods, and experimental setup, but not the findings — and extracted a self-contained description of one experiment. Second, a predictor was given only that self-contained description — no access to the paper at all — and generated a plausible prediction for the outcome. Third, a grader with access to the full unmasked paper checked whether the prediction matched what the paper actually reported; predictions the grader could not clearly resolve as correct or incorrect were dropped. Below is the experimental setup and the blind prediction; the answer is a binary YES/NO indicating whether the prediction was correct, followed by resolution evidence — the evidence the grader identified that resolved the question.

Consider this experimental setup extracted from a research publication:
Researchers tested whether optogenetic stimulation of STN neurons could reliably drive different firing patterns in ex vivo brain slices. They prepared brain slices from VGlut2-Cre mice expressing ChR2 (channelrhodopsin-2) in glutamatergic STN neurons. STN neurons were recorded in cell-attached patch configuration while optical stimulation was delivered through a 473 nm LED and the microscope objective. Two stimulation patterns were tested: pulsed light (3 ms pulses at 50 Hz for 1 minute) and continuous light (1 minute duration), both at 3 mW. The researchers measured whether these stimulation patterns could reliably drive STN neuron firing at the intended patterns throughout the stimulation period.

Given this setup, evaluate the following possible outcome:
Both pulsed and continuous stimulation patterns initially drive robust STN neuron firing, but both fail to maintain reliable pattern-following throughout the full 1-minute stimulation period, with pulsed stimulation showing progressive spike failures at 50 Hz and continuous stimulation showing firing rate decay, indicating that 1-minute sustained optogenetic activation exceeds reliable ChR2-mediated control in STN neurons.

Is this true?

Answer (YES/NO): NO